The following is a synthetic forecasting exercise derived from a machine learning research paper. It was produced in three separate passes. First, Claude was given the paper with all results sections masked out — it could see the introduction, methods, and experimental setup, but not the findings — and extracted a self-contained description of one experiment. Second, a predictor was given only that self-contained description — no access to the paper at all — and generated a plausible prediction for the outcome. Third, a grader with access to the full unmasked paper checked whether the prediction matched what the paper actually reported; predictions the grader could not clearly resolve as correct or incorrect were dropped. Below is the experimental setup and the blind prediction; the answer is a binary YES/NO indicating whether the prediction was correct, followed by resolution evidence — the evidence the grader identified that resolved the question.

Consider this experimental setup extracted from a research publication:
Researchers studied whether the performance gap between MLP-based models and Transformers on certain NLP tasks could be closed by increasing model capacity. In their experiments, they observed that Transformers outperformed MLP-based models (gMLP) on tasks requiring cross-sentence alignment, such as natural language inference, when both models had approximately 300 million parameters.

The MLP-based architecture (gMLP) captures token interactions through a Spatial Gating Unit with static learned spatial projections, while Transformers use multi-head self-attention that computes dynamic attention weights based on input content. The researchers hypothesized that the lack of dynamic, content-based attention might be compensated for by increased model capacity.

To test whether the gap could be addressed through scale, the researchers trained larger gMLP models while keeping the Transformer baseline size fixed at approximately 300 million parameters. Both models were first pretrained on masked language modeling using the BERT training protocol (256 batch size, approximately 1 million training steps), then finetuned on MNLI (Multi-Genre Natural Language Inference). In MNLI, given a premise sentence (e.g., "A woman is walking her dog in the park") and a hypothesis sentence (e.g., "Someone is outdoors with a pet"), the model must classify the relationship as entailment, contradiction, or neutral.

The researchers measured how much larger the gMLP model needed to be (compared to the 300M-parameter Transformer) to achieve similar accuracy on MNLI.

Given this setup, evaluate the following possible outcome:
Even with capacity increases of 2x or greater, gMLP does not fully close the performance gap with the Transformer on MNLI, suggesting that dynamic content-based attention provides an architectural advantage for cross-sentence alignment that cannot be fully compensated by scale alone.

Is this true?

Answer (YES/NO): NO